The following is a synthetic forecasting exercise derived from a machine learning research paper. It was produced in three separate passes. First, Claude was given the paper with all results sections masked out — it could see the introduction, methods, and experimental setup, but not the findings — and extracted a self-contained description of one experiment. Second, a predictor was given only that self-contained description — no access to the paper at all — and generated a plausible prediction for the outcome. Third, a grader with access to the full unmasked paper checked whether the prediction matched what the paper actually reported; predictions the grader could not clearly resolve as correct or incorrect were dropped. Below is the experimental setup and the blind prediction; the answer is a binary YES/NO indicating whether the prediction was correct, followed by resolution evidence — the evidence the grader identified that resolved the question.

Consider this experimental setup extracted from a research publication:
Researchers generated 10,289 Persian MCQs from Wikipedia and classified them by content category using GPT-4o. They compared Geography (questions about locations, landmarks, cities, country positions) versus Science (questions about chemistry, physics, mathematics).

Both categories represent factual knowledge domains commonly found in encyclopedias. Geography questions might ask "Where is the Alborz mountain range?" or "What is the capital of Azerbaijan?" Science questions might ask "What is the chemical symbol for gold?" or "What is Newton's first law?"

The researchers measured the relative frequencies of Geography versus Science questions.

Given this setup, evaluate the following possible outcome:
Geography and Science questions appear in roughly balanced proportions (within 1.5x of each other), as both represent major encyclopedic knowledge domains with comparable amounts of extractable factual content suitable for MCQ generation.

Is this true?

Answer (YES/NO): YES